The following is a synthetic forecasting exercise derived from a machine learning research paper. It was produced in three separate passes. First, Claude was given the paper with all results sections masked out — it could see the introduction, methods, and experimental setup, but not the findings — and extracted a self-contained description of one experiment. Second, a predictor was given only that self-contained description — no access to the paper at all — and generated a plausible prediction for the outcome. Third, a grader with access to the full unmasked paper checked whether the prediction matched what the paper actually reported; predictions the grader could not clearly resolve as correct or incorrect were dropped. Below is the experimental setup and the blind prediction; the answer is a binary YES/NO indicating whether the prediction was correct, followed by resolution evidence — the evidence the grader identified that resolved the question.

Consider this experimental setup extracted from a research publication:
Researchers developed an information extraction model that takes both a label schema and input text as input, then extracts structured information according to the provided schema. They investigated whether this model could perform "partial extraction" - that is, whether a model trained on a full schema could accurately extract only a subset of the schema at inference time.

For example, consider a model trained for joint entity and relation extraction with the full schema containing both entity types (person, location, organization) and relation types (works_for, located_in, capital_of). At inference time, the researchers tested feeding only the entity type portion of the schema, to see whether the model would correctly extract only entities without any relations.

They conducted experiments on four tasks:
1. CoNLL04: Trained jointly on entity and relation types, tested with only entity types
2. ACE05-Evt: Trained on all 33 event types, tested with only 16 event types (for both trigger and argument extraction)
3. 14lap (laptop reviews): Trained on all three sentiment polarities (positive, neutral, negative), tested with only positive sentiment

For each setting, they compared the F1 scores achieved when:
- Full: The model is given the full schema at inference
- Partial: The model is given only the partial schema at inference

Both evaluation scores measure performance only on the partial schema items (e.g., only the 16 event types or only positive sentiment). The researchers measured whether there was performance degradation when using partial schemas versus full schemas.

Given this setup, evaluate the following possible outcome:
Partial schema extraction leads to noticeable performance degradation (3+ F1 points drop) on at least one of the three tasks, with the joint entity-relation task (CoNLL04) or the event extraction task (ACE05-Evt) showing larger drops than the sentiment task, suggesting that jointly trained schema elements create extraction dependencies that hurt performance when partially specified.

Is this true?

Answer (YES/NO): NO